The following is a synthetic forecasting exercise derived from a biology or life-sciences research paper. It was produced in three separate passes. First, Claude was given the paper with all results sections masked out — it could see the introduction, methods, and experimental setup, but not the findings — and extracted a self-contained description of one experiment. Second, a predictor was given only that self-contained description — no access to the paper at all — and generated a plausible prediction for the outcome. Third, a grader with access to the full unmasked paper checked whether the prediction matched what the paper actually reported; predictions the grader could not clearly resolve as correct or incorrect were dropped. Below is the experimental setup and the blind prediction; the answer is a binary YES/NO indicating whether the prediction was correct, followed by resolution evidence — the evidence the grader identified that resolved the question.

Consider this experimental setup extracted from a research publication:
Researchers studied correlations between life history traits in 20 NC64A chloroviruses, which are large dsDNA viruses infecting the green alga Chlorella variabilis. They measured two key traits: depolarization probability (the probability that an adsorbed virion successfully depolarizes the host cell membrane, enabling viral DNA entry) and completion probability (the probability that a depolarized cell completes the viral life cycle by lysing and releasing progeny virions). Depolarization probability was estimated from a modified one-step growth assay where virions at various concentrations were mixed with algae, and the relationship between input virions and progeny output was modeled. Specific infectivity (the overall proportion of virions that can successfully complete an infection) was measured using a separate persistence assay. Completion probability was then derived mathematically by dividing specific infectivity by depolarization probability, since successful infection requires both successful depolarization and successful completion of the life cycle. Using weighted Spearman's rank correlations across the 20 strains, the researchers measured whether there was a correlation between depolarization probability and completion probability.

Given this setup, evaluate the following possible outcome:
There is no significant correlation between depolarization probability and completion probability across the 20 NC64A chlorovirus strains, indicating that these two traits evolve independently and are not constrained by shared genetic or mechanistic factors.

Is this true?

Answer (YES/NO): NO